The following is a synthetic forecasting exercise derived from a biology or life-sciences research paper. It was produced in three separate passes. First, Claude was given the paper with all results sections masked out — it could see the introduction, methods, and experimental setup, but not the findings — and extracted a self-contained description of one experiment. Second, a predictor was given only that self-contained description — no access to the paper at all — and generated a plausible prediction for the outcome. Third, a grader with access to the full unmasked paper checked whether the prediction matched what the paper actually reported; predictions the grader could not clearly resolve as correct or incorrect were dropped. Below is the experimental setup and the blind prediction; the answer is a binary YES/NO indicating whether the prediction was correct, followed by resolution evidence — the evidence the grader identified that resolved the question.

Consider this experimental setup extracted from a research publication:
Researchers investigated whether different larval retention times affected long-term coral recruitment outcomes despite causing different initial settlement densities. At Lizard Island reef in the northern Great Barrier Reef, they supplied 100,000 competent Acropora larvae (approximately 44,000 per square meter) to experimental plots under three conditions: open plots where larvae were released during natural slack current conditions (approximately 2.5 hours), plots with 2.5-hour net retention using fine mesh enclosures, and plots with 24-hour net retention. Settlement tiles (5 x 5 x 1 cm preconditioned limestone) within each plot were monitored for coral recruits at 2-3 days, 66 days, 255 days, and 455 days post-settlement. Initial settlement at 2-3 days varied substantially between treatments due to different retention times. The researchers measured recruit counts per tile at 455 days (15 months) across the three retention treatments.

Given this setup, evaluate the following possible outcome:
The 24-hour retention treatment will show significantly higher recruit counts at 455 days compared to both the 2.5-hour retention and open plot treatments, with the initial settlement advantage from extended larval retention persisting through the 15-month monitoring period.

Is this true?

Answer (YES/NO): NO